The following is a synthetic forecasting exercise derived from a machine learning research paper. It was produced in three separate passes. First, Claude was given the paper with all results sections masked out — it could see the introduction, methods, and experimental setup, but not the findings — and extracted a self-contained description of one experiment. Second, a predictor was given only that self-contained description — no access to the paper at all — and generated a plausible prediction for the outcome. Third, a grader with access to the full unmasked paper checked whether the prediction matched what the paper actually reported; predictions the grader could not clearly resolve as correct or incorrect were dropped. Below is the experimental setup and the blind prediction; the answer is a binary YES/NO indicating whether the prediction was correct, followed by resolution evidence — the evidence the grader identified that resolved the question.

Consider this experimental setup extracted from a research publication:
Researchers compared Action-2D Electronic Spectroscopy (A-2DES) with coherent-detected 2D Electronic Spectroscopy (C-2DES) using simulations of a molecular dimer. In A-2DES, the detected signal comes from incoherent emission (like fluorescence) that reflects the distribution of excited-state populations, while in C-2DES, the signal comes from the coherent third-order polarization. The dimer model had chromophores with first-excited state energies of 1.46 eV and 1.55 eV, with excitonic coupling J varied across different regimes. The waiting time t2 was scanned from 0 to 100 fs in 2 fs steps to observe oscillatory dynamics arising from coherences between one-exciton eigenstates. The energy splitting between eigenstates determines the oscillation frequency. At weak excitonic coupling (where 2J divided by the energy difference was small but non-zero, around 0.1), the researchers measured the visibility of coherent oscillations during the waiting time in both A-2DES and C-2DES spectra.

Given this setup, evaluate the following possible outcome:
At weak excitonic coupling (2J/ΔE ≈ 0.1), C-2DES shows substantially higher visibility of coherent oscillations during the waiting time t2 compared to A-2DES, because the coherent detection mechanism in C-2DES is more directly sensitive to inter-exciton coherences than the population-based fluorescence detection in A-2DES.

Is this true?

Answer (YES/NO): NO